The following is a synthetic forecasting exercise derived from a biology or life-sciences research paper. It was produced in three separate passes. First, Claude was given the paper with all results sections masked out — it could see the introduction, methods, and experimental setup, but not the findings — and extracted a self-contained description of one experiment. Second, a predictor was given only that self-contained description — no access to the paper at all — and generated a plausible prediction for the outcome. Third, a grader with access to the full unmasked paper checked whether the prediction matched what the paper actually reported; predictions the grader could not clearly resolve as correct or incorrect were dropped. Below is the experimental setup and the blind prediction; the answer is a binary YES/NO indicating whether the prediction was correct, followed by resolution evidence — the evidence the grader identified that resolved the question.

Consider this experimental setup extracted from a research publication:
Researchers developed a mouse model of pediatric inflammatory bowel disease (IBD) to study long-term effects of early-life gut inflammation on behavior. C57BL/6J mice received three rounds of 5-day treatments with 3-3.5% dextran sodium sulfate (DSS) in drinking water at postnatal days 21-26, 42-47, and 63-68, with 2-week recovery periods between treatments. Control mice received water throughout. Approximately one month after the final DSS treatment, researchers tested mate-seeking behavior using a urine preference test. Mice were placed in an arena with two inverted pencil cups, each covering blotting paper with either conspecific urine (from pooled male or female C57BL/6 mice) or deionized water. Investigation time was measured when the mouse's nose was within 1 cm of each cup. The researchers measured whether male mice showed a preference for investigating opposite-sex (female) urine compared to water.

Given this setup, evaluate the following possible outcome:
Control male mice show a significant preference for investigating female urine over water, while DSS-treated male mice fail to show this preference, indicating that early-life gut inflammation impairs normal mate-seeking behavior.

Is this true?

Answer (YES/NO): NO